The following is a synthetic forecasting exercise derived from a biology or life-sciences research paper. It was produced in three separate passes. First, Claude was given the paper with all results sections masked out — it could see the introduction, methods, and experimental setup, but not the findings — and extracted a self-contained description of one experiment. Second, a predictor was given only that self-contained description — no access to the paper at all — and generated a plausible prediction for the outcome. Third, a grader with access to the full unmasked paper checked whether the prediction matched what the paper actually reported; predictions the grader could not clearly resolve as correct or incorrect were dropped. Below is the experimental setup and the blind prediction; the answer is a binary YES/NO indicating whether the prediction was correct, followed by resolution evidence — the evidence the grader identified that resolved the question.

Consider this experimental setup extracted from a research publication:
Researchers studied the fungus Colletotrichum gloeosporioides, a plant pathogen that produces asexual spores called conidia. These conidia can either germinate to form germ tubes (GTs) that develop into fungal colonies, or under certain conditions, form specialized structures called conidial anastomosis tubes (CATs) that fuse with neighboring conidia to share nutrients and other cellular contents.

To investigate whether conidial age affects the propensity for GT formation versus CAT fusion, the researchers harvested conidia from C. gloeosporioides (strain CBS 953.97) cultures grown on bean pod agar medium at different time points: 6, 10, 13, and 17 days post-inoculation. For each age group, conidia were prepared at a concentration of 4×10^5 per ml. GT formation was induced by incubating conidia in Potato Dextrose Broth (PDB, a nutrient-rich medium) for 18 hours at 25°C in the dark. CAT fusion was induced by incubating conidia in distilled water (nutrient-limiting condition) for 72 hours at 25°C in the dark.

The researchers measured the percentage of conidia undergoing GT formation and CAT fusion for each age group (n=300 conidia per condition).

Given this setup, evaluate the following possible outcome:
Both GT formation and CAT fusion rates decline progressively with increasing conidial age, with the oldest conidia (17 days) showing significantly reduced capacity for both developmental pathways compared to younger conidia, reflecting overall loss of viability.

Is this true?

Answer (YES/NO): NO